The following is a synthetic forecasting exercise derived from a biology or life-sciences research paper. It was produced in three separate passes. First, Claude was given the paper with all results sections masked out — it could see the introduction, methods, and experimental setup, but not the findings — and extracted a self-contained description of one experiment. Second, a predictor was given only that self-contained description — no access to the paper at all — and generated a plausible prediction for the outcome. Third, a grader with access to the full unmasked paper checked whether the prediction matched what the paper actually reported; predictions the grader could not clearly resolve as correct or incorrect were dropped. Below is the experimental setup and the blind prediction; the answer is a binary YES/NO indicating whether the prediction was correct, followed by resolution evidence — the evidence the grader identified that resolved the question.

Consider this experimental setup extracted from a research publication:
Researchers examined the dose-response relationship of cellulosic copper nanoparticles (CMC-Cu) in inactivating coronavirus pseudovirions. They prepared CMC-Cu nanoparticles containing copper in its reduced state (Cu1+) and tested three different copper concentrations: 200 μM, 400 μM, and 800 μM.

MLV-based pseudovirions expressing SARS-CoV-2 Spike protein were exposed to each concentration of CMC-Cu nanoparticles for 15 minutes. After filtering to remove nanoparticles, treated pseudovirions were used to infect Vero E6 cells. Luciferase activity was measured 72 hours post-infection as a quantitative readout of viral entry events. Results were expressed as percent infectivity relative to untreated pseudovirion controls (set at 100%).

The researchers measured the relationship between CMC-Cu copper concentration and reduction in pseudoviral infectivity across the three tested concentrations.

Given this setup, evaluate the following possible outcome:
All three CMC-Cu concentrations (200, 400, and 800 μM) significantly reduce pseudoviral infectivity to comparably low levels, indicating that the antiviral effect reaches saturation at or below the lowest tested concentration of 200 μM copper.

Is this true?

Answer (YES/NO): NO